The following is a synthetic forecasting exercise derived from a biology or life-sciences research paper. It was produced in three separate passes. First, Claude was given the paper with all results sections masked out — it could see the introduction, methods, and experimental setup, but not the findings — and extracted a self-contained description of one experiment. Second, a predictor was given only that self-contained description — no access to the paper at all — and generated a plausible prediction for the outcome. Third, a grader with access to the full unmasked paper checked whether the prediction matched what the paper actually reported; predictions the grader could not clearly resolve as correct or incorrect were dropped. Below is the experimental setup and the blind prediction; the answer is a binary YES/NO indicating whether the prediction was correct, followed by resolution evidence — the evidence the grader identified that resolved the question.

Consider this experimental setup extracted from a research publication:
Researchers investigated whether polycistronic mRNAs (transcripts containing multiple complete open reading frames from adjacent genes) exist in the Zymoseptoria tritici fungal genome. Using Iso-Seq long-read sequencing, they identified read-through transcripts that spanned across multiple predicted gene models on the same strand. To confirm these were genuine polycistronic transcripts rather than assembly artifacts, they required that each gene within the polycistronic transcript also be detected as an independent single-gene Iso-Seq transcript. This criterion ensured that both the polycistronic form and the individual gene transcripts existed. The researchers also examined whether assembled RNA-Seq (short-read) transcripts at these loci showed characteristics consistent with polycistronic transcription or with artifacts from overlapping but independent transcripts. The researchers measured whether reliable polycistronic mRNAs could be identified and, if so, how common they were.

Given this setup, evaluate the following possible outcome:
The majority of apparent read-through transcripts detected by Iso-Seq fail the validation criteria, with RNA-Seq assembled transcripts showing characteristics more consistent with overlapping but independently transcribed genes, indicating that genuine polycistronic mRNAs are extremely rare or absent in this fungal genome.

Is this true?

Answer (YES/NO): NO